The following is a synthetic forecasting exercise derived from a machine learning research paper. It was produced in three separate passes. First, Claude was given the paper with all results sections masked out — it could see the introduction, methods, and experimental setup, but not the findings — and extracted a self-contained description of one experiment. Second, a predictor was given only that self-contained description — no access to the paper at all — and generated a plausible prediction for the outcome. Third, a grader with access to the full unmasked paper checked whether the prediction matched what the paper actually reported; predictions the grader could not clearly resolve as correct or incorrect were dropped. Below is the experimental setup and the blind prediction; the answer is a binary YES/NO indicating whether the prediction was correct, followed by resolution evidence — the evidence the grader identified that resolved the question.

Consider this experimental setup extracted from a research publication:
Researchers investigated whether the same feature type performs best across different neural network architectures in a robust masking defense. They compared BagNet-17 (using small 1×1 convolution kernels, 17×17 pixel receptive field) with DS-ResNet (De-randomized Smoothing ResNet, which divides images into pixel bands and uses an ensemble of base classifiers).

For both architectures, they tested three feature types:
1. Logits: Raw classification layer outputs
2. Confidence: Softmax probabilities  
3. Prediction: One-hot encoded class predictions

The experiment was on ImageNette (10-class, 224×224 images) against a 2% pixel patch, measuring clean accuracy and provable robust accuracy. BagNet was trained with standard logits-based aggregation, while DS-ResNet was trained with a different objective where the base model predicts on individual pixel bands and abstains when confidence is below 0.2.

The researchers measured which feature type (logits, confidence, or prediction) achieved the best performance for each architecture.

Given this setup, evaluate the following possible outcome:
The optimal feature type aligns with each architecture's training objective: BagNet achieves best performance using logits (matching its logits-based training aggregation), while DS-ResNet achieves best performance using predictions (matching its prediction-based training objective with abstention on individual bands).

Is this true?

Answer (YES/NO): NO